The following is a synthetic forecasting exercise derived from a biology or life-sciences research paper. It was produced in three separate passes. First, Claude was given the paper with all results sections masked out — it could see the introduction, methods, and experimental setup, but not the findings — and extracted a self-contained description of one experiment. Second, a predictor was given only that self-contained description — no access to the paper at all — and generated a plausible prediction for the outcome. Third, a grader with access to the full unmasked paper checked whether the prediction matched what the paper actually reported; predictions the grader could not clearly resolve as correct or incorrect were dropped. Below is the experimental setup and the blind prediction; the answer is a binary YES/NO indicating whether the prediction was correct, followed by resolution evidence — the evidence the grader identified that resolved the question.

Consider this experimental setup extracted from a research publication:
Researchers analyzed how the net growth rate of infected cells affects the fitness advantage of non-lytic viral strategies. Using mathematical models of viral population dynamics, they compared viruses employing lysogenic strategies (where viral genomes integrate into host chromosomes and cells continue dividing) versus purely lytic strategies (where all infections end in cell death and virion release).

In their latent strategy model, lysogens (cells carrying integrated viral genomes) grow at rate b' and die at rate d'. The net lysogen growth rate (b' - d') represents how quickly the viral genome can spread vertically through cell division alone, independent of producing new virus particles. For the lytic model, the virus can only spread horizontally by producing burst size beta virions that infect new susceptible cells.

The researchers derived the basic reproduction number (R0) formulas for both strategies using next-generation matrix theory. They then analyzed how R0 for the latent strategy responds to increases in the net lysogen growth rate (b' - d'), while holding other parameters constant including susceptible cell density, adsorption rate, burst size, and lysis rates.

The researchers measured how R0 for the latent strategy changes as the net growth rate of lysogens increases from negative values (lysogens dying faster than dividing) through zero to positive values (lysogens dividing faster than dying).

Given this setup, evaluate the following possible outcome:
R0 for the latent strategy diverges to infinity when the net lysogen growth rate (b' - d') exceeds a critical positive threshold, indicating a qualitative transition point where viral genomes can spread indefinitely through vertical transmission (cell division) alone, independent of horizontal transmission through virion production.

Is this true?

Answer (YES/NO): NO